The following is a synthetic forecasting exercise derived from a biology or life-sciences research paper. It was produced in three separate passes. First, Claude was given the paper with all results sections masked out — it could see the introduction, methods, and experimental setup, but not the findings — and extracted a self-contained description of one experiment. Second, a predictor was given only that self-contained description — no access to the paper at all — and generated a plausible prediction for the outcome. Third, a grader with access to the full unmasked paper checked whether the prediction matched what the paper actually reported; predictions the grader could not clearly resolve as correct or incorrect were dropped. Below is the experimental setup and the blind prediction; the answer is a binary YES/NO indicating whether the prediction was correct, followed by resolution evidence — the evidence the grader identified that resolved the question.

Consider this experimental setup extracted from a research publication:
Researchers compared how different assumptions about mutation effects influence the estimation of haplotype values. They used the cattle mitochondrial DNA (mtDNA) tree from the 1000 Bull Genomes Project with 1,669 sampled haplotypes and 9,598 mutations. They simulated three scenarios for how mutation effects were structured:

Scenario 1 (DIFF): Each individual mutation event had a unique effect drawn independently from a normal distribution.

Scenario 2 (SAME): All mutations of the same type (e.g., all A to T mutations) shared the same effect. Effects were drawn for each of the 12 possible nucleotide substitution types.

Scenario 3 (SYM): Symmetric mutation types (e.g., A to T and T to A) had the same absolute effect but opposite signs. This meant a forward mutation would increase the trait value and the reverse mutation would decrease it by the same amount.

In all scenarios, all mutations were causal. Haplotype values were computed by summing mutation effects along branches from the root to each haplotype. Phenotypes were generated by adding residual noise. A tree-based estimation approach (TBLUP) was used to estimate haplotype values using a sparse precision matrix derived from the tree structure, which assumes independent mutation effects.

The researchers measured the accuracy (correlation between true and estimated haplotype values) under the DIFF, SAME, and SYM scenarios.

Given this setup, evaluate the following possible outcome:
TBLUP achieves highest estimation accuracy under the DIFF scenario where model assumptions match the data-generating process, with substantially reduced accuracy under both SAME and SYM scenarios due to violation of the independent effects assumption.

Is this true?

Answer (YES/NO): NO